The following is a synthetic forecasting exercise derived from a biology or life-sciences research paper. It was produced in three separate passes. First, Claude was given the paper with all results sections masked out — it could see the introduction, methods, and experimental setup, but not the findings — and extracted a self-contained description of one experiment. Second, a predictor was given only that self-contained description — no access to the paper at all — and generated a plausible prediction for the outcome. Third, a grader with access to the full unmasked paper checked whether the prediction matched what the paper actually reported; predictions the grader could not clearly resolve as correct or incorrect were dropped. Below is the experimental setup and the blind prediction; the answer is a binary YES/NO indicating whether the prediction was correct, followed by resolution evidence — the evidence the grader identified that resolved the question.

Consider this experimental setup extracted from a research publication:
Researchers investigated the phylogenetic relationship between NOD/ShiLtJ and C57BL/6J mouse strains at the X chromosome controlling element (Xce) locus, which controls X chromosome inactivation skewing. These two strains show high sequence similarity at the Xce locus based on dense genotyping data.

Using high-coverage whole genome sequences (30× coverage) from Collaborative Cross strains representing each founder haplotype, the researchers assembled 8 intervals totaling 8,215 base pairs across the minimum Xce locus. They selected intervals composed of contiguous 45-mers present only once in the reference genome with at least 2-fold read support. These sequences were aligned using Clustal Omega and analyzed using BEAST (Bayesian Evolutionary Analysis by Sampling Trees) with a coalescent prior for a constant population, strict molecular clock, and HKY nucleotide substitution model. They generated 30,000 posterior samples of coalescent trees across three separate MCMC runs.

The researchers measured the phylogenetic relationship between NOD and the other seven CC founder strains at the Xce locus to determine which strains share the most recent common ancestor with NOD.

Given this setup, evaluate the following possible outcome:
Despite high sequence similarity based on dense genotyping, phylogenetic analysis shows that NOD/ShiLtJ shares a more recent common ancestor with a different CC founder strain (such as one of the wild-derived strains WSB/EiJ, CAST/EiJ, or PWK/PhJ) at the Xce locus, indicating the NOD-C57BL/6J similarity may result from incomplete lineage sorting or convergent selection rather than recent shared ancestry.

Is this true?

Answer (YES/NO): NO